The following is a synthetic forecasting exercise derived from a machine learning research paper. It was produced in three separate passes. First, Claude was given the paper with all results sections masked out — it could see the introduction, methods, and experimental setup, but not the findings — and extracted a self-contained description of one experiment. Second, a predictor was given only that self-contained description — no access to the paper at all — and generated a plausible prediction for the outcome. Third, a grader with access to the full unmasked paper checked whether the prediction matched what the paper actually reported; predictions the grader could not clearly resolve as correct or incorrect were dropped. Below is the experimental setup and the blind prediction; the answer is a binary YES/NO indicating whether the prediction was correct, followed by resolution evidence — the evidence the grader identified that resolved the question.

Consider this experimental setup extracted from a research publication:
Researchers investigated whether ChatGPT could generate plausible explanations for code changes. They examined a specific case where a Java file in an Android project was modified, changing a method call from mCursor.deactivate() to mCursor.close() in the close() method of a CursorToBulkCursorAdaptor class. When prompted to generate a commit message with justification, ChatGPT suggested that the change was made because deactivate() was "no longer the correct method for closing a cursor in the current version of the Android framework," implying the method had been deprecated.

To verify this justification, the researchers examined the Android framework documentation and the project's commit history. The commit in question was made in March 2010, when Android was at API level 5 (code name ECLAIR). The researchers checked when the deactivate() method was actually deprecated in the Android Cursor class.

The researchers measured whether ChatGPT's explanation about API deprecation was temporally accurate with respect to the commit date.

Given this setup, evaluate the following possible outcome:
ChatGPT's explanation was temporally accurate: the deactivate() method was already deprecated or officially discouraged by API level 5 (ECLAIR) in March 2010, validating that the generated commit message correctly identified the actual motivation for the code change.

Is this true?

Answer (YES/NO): NO